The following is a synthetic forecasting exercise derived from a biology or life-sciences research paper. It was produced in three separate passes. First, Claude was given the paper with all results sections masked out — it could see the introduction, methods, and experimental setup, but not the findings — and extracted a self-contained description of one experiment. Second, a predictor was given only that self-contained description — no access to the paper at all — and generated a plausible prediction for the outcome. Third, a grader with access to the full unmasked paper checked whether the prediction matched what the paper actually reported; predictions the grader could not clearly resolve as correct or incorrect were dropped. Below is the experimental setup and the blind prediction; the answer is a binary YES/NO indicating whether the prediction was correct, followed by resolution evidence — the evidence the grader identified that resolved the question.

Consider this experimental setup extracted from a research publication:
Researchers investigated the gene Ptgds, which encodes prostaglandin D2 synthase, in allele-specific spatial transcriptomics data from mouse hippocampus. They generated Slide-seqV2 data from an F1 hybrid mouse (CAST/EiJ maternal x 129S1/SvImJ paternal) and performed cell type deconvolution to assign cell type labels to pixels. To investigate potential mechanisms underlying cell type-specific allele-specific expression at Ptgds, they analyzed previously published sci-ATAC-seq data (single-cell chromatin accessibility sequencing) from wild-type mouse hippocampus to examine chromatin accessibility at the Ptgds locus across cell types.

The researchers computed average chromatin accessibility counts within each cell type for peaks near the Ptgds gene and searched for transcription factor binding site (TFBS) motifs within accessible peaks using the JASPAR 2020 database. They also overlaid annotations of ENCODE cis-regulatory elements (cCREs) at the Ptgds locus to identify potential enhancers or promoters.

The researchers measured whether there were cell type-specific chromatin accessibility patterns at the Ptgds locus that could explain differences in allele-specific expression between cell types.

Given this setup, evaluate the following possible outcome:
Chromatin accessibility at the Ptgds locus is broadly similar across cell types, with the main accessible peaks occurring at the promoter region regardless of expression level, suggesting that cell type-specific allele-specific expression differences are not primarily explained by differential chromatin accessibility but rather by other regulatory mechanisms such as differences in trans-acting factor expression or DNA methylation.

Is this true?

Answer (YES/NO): NO